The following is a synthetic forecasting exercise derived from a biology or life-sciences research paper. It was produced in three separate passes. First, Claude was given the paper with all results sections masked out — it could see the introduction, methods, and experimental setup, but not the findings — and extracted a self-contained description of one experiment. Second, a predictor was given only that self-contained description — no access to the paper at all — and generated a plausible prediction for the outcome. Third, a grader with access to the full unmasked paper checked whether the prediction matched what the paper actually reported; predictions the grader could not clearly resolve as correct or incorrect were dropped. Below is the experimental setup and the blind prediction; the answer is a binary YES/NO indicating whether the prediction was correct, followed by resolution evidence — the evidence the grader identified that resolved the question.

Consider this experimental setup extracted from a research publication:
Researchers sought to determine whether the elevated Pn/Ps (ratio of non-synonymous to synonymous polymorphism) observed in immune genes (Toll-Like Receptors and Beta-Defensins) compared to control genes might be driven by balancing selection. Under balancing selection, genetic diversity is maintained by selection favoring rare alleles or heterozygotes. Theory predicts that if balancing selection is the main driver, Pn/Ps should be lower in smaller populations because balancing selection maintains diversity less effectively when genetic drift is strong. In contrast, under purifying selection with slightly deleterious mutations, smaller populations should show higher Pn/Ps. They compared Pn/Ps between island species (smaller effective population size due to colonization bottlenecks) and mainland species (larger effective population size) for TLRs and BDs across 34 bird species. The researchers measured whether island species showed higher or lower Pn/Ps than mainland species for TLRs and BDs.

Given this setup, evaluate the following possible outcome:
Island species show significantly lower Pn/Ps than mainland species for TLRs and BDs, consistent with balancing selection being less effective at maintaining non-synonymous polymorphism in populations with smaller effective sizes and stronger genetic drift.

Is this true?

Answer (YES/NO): NO